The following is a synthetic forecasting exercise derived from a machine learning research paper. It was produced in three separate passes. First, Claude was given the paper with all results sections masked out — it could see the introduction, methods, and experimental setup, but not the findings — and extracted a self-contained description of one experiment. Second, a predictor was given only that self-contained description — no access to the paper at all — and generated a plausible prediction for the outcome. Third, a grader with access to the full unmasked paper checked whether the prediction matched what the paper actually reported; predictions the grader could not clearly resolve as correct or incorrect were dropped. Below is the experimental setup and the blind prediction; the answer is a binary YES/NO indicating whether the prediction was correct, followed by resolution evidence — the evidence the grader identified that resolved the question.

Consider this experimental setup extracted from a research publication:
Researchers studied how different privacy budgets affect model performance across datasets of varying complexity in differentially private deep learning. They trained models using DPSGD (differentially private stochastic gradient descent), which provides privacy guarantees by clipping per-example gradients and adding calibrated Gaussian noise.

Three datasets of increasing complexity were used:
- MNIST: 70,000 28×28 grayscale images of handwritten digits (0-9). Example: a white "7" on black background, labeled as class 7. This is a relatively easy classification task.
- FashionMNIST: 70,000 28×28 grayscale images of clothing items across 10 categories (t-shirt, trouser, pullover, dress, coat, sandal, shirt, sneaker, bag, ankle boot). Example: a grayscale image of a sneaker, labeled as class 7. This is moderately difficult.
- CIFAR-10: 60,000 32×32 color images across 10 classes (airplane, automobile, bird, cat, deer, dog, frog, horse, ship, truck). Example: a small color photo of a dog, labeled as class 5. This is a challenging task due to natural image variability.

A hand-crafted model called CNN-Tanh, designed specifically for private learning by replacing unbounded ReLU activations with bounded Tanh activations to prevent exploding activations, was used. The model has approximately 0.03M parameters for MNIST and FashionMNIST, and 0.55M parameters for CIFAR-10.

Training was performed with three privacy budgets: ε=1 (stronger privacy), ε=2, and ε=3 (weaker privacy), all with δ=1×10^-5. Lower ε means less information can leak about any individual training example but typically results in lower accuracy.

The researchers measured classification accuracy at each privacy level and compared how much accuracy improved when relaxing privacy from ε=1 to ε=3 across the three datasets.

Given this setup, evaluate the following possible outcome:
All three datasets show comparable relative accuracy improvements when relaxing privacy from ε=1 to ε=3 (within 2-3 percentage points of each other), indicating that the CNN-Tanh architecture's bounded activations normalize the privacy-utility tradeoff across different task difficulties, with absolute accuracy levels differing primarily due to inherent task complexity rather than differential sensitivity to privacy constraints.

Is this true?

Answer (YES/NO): NO